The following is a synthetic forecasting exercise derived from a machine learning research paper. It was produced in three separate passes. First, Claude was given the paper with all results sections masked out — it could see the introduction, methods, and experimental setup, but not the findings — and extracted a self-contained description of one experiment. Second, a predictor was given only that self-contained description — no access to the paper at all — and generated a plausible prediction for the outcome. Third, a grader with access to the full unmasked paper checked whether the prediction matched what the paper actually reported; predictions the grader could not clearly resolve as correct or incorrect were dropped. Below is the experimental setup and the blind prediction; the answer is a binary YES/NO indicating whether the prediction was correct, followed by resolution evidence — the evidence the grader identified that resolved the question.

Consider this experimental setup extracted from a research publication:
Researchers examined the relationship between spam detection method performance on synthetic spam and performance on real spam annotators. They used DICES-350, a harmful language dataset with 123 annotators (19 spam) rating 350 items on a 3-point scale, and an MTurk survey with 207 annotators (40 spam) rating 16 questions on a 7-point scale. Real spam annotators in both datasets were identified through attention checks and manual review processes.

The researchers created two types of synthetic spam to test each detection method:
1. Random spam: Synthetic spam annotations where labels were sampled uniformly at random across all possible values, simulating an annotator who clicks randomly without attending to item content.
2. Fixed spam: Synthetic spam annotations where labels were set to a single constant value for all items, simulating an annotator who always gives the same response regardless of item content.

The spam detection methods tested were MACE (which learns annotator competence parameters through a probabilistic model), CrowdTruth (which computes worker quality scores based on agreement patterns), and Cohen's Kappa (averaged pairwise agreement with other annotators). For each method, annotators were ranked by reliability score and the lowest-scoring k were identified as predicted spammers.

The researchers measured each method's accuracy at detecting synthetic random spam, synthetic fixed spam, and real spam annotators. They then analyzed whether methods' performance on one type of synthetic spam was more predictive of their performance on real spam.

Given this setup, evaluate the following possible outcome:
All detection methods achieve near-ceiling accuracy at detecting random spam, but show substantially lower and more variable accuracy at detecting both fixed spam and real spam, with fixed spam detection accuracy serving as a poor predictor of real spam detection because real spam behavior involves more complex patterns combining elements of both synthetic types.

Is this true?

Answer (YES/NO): NO